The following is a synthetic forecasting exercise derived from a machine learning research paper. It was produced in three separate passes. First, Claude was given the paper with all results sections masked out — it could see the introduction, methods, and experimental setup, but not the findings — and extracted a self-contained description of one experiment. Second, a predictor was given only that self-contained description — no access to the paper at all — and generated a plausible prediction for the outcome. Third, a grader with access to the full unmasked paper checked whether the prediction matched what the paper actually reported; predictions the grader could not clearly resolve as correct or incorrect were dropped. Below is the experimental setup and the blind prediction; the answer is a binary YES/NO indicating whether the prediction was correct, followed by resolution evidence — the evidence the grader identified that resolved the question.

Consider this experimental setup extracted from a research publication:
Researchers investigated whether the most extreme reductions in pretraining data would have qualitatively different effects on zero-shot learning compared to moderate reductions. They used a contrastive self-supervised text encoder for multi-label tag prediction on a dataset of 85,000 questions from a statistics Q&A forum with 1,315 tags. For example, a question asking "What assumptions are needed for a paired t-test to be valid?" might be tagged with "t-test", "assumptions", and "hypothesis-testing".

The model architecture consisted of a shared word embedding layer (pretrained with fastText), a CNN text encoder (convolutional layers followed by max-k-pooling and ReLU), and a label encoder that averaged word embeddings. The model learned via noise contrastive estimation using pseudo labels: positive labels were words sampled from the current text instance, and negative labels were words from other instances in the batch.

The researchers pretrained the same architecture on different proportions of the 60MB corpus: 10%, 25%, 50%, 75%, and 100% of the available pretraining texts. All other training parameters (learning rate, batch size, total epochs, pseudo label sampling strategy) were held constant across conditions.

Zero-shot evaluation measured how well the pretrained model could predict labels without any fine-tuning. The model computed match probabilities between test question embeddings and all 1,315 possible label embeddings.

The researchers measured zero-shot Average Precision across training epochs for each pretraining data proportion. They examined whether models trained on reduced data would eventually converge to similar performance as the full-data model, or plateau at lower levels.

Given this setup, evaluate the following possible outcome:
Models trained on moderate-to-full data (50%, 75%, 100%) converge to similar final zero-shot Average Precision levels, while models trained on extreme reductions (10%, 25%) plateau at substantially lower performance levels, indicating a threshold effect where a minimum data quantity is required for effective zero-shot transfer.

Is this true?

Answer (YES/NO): NO